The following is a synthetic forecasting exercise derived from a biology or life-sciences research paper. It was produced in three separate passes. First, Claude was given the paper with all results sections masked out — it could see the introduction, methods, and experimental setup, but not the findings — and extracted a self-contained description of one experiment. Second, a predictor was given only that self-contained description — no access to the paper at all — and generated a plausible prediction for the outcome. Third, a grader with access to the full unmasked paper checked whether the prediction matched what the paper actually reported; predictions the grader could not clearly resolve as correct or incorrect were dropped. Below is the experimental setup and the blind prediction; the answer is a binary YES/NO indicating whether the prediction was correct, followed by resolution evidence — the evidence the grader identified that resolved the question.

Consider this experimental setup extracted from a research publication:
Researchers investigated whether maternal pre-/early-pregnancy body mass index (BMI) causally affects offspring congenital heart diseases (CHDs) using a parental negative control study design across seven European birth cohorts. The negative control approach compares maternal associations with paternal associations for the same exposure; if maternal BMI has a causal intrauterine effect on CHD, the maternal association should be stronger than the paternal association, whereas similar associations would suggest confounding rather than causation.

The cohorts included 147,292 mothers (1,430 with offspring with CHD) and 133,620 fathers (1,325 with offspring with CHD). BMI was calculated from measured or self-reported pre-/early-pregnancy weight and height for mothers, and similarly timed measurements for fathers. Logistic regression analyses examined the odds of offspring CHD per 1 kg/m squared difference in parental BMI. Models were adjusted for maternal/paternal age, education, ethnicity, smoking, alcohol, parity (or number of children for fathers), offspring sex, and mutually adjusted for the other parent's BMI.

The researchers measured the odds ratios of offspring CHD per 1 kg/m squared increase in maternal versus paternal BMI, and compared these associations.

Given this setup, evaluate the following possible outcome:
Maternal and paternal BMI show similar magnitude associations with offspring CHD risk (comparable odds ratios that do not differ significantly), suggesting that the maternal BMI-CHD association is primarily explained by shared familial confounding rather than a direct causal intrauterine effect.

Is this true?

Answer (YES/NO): YES